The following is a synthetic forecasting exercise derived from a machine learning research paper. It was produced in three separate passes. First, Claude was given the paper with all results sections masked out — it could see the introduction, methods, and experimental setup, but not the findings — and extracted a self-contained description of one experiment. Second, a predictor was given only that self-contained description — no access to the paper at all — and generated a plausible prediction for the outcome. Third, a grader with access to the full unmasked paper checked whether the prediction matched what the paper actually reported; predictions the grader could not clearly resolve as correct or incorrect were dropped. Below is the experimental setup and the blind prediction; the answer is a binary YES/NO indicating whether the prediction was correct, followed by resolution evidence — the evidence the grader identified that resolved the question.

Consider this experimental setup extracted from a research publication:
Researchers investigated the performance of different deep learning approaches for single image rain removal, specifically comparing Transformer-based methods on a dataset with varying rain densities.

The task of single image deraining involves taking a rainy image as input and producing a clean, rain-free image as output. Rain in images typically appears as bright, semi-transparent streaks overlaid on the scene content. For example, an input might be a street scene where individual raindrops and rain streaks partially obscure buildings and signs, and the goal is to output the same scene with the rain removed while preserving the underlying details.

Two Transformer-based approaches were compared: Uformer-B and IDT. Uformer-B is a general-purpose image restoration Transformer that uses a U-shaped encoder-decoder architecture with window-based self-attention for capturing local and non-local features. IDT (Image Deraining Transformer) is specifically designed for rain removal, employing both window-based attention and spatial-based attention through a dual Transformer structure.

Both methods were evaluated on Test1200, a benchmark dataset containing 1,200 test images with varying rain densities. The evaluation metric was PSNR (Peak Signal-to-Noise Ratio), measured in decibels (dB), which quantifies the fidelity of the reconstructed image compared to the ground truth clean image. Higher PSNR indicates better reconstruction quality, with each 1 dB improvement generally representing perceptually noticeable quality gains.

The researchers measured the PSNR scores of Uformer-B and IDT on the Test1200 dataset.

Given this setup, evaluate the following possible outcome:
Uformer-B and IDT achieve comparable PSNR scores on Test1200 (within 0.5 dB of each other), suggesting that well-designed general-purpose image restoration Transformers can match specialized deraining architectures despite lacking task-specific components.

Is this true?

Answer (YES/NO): NO